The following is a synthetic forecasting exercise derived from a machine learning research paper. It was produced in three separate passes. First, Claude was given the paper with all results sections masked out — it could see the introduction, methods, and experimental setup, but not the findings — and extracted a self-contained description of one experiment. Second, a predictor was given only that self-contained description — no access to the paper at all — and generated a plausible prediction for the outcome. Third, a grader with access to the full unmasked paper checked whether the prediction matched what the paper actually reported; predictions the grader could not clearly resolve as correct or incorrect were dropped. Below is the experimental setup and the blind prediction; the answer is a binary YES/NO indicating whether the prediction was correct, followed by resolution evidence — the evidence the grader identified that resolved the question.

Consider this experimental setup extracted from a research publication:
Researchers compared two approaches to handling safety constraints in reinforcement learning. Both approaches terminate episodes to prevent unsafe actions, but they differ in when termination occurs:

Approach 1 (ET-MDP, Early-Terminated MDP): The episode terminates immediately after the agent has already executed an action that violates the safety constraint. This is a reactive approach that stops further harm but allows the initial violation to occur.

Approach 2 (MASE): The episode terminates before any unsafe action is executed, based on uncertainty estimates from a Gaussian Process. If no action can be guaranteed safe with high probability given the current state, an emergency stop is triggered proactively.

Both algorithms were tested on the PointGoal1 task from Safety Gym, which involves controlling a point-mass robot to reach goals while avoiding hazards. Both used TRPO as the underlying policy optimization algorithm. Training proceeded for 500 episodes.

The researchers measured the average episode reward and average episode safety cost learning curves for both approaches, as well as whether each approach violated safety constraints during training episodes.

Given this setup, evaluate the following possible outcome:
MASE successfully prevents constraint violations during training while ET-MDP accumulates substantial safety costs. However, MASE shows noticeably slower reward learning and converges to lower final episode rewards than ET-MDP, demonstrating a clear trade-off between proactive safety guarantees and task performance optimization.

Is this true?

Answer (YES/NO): NO